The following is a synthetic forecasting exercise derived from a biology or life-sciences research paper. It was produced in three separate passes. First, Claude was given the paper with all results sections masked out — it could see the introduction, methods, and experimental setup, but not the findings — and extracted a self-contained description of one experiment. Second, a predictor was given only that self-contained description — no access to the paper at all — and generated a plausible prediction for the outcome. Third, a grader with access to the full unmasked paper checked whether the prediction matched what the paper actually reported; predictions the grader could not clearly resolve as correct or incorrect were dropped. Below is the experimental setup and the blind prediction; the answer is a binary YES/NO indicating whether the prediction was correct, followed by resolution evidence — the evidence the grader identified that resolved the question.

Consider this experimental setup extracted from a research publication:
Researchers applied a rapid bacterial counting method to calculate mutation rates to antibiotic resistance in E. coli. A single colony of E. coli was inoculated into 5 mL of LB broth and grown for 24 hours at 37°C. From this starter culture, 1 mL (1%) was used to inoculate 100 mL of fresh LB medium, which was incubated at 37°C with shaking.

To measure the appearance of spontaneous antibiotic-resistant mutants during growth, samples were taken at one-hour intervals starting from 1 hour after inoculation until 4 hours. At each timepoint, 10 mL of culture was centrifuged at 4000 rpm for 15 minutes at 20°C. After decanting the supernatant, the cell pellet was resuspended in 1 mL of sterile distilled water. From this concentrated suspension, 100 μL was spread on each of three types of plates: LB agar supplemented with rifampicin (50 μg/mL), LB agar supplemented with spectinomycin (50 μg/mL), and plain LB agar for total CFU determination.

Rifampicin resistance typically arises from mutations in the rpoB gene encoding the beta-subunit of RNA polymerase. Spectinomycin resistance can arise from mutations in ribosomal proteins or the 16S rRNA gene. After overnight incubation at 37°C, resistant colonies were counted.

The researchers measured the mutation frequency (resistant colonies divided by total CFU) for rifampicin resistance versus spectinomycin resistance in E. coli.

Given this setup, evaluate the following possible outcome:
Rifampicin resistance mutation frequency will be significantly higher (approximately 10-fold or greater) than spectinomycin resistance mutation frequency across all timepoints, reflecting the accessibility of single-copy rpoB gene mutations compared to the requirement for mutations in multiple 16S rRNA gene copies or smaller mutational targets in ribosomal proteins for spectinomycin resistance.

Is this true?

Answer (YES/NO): NO